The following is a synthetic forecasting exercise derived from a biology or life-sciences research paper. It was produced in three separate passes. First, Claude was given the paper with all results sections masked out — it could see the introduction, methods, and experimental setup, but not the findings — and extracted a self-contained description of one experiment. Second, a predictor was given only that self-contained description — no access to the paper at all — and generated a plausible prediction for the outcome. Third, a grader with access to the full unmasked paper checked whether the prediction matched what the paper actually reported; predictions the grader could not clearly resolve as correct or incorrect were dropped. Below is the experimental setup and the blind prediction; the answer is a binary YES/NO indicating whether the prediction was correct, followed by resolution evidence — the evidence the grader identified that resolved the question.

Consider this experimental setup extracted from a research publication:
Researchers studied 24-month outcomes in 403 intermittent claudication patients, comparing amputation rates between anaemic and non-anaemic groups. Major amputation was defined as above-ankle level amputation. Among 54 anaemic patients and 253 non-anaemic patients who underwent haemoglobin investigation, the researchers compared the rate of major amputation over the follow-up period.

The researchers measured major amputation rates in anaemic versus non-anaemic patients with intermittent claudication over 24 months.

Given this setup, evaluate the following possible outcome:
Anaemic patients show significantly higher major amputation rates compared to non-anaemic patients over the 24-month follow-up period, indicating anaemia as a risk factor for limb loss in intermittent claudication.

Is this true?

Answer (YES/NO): NO